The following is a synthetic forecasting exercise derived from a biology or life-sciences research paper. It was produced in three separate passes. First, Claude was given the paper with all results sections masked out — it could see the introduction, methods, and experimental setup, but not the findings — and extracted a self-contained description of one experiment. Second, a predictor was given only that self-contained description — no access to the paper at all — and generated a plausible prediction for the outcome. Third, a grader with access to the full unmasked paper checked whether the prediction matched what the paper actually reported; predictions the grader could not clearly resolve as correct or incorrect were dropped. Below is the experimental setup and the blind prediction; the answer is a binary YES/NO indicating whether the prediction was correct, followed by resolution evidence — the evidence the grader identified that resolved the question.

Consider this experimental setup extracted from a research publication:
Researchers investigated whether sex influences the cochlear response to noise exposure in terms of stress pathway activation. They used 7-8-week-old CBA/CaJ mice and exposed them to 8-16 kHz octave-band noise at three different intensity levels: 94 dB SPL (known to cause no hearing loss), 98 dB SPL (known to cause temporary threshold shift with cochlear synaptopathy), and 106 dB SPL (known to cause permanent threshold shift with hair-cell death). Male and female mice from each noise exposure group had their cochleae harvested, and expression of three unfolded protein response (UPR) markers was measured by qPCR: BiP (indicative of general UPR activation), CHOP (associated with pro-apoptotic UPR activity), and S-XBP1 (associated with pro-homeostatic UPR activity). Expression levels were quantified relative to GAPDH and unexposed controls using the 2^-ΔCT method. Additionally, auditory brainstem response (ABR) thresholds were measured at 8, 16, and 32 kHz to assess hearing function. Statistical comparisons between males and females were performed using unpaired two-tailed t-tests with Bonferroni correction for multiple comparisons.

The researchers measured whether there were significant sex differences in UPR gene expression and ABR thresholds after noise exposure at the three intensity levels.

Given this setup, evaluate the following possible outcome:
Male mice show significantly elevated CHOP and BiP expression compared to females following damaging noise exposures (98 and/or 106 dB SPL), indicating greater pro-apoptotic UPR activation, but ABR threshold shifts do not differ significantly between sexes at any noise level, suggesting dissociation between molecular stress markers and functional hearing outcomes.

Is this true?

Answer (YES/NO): NO